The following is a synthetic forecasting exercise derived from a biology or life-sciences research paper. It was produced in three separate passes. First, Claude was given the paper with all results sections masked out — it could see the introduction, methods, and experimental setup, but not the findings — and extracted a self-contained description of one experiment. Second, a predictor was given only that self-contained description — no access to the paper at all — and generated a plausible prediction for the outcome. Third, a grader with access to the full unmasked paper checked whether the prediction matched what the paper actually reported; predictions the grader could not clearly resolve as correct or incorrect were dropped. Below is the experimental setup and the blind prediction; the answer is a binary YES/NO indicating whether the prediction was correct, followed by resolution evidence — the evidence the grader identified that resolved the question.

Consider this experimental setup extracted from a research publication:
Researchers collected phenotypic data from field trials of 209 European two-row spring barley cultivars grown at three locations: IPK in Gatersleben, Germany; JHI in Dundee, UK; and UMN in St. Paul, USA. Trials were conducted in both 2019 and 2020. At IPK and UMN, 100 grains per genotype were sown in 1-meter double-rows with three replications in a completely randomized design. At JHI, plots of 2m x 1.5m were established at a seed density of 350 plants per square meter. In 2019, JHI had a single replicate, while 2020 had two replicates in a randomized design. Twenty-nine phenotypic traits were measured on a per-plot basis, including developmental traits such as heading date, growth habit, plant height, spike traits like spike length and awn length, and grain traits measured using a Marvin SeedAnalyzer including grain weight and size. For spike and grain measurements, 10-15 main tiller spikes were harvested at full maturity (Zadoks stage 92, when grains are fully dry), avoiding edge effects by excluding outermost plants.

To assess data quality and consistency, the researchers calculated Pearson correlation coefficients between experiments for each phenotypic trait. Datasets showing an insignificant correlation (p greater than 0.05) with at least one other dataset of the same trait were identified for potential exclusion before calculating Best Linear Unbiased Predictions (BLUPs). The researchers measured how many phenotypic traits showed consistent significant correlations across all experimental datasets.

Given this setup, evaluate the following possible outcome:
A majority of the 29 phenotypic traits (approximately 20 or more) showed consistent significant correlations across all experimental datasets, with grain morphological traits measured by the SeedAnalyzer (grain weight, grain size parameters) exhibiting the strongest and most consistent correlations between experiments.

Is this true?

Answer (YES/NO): NO